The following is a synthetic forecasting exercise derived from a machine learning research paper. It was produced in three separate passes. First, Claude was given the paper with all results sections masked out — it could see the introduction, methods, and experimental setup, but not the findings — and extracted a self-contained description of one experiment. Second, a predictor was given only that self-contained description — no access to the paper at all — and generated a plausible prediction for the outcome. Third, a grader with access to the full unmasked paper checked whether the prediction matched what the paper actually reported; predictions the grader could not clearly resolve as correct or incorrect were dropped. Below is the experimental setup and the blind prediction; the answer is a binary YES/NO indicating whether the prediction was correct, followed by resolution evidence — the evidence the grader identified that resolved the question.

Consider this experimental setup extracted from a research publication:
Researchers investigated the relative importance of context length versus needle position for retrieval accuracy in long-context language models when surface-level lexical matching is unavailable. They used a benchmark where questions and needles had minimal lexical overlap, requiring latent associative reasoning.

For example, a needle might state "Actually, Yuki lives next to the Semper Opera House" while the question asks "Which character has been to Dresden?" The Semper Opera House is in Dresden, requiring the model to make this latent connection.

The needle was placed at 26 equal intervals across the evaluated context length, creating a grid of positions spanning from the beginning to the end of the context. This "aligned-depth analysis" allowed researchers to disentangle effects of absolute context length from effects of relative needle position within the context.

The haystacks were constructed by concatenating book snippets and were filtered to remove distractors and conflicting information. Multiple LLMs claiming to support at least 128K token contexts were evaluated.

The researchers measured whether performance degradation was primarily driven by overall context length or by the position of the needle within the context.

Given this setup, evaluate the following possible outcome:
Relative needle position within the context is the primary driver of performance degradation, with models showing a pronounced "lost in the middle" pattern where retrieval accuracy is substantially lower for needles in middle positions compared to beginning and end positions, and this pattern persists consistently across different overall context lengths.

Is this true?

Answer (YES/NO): NO